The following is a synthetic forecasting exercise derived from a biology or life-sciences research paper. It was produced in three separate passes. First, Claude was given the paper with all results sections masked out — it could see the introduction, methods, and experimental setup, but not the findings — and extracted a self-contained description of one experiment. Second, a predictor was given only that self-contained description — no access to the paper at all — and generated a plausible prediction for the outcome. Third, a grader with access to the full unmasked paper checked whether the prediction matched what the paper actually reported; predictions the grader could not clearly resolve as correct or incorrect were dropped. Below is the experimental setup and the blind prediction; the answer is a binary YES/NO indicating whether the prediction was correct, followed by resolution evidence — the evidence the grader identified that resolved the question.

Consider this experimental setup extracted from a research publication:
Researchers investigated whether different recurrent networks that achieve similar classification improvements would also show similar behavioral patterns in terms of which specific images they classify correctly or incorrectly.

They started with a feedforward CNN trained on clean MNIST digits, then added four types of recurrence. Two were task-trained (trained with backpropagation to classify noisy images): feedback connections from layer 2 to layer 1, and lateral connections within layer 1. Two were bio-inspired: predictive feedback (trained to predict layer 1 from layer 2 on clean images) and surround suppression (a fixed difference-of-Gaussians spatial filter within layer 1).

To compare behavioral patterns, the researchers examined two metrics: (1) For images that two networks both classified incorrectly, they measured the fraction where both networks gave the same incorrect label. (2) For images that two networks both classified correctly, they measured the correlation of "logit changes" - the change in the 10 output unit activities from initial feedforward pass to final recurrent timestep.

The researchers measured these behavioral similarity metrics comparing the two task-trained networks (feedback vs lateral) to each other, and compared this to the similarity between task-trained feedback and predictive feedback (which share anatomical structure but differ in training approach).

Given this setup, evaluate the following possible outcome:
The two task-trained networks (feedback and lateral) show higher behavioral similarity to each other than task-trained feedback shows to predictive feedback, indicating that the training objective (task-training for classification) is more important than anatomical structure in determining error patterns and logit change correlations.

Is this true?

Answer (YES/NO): YES